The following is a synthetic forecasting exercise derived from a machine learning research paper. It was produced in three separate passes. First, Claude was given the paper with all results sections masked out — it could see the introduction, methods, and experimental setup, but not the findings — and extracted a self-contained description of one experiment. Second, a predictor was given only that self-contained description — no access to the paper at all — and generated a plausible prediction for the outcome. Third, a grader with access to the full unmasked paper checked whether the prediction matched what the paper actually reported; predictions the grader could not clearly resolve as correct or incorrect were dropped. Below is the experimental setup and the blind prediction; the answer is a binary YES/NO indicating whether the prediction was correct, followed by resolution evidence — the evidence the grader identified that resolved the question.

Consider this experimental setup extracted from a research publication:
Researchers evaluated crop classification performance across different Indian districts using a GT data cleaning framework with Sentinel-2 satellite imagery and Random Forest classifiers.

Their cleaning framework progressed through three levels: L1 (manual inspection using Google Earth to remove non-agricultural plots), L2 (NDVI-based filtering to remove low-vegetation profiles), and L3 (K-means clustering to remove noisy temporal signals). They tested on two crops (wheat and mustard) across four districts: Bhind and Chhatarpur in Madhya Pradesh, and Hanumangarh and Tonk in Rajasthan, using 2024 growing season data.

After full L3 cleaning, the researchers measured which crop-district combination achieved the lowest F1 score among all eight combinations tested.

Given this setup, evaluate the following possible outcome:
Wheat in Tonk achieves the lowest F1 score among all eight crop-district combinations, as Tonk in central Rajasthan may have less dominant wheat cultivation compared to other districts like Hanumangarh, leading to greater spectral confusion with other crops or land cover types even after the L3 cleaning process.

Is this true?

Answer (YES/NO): YES